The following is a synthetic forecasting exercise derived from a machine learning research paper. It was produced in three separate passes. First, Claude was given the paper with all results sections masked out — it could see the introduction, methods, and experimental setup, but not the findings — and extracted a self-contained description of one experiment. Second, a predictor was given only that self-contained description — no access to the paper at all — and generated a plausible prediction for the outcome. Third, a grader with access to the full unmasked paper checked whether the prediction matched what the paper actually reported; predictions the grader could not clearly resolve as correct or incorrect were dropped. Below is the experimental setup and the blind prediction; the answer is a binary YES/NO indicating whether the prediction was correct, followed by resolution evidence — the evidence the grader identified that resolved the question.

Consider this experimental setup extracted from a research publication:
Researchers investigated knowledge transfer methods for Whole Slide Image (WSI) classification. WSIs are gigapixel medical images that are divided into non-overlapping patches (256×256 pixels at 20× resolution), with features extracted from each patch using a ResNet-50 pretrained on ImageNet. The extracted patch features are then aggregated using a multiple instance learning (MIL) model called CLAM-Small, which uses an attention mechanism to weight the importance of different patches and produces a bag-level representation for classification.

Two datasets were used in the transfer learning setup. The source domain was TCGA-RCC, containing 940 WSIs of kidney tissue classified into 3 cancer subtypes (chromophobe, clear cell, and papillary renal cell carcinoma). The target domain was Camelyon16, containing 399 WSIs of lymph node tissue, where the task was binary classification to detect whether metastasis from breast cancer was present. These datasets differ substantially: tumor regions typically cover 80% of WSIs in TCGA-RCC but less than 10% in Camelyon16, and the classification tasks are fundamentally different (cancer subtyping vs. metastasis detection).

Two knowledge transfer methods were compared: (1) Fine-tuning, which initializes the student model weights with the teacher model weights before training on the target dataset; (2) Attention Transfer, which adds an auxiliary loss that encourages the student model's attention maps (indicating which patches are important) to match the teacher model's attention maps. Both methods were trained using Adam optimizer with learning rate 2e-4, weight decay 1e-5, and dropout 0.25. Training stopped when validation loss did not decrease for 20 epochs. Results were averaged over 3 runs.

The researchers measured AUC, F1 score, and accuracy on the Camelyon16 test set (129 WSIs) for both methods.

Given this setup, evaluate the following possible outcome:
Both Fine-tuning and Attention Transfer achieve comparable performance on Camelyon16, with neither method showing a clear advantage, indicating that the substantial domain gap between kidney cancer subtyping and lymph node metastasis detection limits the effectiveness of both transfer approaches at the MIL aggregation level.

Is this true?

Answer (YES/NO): NO